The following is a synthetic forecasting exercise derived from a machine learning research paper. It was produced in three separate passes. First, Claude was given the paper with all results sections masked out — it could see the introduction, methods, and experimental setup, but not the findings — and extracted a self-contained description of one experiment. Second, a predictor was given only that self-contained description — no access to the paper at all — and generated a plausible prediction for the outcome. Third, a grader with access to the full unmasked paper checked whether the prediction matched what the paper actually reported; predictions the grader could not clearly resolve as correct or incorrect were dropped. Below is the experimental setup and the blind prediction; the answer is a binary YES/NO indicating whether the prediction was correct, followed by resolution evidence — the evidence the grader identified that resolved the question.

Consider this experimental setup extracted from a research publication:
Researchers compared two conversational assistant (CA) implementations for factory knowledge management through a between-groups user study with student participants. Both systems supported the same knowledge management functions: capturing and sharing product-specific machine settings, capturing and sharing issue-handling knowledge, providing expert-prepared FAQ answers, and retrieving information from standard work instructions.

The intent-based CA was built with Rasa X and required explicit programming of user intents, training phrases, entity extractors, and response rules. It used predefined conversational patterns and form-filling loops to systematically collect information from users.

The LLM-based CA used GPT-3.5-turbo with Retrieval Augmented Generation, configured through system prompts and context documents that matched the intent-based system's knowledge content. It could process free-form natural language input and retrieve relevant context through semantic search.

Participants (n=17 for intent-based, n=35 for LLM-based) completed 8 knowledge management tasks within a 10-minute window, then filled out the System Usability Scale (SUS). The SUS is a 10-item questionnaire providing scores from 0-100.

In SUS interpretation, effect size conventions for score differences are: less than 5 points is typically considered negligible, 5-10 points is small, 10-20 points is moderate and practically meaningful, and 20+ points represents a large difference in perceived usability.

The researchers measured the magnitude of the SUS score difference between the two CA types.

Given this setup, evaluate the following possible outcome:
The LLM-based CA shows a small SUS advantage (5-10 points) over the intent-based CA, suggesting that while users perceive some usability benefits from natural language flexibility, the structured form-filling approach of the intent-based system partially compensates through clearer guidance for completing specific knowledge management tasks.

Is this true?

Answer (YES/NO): NO